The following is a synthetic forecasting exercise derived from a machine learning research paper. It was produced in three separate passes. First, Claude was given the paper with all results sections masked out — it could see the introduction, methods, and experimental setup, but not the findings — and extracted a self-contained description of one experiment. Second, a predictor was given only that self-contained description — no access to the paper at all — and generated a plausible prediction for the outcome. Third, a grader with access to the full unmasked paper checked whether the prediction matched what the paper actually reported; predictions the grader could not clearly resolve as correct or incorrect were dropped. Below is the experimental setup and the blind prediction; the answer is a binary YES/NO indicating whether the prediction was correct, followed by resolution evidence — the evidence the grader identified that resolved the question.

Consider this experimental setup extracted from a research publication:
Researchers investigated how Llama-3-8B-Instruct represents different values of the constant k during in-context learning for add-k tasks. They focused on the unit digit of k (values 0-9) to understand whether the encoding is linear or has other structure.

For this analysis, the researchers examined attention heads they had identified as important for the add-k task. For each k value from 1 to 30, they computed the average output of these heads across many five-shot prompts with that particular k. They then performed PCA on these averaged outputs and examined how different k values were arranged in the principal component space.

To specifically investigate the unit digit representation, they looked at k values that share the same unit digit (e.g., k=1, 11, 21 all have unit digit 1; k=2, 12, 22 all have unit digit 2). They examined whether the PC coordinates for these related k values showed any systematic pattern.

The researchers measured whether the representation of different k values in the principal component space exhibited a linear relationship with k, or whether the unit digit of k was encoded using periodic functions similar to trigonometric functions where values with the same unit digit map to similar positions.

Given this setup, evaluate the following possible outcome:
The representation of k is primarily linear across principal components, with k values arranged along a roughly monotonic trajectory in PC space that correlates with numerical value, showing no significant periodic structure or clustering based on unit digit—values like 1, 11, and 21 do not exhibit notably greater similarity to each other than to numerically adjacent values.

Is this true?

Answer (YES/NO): NO